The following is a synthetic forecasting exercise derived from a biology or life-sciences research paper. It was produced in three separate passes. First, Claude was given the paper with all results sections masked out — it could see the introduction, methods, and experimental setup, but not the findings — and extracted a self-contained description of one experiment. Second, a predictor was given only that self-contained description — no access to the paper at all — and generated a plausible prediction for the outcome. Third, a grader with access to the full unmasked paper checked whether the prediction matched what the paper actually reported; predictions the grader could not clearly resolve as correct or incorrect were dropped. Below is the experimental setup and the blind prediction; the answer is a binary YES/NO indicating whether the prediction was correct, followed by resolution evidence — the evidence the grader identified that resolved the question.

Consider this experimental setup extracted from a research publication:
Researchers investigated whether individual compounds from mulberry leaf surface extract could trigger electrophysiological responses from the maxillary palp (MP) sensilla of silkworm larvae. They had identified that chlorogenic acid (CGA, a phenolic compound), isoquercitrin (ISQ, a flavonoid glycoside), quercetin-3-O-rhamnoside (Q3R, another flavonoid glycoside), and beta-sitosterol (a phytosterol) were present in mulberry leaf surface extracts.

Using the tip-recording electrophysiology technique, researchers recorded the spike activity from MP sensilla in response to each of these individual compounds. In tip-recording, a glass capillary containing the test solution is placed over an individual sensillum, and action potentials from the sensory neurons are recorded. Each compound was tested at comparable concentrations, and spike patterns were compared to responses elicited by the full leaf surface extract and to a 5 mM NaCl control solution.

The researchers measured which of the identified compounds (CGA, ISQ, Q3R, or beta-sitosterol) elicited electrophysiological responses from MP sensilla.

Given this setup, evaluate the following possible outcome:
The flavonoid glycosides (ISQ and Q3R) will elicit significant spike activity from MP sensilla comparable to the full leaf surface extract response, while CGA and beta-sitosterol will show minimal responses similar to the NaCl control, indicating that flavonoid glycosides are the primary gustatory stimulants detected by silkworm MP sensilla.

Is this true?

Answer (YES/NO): NO